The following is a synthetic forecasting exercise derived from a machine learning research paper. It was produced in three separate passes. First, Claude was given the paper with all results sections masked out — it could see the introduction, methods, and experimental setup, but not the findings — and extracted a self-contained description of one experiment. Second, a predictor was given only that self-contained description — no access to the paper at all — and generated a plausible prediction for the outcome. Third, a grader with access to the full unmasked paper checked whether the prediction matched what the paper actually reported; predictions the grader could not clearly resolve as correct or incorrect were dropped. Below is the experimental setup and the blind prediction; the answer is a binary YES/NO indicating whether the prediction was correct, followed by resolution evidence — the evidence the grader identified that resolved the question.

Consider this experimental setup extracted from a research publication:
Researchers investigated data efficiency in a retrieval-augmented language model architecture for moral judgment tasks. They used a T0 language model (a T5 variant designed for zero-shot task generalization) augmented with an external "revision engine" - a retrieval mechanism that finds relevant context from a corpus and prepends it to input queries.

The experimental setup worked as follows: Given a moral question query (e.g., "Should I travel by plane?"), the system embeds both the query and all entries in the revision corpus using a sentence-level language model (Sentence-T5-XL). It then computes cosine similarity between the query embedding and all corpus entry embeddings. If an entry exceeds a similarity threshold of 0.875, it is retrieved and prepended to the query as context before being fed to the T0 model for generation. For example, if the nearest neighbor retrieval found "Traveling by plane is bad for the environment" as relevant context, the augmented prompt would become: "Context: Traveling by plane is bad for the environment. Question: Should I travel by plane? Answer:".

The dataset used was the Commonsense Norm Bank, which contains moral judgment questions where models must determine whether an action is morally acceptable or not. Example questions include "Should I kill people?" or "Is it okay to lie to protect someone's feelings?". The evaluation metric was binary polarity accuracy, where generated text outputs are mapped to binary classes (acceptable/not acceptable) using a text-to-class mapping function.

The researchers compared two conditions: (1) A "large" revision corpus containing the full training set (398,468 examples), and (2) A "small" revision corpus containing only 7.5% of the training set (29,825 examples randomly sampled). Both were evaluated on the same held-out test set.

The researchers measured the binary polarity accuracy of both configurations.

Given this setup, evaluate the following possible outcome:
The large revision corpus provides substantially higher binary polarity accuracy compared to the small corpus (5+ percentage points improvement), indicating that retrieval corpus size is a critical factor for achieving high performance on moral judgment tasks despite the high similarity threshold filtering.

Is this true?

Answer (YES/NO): NO